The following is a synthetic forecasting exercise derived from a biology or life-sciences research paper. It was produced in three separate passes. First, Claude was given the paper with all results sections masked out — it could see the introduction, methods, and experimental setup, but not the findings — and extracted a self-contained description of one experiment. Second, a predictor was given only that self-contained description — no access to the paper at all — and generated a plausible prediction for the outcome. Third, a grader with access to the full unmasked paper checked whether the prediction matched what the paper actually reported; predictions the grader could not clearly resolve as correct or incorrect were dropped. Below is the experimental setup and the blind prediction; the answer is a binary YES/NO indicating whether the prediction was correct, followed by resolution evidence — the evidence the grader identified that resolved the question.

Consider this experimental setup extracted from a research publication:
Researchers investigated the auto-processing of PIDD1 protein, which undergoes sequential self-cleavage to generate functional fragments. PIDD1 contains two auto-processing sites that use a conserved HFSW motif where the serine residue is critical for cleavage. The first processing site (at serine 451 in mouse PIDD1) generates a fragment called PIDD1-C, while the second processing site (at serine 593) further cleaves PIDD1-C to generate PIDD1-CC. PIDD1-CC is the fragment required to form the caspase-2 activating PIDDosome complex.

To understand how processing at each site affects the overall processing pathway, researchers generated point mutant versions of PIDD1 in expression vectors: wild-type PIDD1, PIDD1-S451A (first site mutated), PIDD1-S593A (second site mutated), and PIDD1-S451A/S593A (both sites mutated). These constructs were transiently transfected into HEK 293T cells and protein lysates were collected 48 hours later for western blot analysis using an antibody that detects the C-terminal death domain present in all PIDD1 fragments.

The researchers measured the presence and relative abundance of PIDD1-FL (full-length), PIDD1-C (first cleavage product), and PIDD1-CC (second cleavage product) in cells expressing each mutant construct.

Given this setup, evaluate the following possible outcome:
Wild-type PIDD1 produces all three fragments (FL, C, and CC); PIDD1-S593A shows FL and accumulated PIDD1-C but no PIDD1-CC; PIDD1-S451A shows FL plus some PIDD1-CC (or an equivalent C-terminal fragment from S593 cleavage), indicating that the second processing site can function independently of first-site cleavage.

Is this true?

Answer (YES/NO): YES